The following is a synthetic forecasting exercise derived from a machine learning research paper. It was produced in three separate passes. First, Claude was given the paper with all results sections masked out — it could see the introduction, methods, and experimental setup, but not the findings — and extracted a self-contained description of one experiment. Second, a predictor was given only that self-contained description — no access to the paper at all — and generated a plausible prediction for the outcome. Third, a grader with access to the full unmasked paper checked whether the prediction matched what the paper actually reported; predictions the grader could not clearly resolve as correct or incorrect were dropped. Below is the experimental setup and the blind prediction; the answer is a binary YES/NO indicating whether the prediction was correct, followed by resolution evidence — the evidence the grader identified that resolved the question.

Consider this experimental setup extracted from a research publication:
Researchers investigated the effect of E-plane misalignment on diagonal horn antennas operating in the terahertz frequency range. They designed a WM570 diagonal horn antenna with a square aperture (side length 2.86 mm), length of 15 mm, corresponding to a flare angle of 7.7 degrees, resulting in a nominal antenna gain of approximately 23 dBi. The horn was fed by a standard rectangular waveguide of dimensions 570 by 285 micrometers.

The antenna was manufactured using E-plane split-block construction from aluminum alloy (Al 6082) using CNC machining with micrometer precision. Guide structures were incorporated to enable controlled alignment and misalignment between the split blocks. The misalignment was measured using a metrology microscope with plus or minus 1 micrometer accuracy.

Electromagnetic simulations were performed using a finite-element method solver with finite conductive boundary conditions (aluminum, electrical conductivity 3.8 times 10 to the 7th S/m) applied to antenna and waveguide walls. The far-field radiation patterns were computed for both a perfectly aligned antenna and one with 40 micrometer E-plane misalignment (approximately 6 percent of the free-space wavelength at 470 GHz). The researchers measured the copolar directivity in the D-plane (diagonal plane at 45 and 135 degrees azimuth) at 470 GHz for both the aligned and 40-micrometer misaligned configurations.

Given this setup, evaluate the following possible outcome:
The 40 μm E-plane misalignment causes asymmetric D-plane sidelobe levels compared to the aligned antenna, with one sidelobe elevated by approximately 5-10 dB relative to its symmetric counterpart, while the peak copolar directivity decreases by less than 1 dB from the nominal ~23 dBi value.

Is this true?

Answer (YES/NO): NO